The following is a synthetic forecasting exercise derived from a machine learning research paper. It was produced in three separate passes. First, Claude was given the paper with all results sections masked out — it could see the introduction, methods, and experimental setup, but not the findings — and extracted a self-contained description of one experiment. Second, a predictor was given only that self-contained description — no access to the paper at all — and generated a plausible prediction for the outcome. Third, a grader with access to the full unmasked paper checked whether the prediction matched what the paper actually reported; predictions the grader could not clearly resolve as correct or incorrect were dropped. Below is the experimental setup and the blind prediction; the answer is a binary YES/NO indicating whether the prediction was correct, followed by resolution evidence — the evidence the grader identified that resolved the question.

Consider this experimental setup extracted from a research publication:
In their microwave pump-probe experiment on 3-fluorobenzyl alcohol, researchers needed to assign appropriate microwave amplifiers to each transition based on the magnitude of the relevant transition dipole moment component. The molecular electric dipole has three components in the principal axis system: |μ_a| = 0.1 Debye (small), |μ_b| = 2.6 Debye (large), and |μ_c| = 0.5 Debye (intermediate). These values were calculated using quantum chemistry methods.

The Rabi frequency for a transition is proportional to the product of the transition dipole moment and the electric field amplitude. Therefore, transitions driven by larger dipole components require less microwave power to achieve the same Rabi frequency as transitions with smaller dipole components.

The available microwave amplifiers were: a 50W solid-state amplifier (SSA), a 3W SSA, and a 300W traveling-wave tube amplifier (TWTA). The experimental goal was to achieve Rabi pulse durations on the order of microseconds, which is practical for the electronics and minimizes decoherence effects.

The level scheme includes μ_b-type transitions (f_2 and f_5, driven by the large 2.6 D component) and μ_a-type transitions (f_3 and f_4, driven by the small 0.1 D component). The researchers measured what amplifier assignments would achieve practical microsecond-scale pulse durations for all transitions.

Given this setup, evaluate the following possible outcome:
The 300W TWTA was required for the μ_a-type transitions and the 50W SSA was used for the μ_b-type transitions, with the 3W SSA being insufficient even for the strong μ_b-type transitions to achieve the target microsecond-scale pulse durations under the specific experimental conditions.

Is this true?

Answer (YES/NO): NO